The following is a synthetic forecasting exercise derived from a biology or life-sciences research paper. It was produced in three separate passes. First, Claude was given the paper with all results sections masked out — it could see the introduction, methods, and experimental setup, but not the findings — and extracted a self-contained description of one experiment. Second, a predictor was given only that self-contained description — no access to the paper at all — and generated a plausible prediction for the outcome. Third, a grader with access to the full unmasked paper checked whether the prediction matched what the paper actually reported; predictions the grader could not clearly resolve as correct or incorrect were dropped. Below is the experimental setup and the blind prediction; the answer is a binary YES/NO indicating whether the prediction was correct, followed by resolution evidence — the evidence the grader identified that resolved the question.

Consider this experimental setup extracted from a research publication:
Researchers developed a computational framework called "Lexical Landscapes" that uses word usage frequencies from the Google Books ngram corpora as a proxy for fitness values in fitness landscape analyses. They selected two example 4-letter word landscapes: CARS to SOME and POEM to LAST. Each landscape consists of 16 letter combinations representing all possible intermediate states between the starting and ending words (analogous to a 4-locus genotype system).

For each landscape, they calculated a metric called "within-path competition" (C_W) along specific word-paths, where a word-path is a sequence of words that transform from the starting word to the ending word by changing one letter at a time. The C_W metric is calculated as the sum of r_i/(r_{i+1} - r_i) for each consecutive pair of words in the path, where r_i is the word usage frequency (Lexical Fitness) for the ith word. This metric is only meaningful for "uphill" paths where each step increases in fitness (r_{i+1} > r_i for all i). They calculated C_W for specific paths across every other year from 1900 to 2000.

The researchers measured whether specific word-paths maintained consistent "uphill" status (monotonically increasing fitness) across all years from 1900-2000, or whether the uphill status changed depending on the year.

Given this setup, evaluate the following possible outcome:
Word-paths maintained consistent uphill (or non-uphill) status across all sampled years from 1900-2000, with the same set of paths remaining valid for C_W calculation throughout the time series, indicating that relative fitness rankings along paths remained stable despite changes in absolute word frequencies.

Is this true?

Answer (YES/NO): NO